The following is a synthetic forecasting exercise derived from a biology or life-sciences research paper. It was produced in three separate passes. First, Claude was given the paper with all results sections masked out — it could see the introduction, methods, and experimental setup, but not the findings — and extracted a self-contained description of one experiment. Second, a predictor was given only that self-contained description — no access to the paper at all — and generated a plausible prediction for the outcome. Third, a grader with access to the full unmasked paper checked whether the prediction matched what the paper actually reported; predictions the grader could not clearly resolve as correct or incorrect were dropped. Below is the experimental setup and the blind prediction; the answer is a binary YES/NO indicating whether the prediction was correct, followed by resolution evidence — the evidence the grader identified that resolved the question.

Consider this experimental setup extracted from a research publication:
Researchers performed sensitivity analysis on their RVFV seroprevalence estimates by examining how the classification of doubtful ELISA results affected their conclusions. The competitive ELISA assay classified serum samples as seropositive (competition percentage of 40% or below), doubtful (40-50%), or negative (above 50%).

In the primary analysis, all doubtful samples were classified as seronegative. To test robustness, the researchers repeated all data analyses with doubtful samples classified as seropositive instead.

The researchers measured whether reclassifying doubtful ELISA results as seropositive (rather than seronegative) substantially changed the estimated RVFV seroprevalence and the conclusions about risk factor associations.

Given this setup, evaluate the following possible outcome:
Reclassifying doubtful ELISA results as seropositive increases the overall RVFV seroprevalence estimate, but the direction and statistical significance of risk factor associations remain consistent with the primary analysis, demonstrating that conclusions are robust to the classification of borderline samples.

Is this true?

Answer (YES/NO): YES